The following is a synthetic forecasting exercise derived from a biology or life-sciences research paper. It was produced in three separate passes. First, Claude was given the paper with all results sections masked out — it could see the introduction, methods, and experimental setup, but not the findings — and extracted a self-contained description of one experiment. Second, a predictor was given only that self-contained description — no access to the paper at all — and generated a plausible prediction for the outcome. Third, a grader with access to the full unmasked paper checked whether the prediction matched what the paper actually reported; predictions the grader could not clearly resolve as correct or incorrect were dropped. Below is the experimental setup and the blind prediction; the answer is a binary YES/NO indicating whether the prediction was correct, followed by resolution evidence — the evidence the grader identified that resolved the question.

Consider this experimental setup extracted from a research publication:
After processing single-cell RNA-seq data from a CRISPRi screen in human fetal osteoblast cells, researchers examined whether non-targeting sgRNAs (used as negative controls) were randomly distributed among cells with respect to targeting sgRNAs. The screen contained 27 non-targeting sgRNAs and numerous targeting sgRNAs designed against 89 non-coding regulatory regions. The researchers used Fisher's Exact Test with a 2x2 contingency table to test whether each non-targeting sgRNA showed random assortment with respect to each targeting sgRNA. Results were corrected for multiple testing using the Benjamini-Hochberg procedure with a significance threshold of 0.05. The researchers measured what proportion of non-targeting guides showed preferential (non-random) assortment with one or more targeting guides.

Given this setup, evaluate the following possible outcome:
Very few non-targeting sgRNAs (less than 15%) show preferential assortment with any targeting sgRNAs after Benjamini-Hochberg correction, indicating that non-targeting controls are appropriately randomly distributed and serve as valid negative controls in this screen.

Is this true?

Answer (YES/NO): NO